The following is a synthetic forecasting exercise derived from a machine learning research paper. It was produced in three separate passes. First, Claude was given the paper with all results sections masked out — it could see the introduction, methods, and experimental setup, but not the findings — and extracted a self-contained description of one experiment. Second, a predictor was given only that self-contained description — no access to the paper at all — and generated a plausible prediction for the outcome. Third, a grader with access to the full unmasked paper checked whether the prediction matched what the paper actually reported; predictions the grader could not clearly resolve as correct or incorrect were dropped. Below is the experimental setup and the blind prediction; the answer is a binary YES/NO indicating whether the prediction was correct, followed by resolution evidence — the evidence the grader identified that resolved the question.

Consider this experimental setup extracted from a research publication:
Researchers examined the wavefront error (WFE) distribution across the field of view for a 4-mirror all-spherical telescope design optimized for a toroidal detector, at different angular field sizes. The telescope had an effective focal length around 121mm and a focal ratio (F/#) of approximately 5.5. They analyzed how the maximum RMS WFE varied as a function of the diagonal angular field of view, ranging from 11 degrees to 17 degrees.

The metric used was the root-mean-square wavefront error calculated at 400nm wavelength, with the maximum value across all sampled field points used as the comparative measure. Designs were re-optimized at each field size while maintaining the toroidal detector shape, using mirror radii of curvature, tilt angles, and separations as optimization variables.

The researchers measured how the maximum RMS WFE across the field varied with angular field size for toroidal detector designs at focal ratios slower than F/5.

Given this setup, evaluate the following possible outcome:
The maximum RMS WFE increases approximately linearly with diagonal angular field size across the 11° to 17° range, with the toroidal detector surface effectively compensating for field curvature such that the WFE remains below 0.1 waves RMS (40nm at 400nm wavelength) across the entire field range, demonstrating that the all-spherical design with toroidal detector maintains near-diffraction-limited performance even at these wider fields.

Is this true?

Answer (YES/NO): NO